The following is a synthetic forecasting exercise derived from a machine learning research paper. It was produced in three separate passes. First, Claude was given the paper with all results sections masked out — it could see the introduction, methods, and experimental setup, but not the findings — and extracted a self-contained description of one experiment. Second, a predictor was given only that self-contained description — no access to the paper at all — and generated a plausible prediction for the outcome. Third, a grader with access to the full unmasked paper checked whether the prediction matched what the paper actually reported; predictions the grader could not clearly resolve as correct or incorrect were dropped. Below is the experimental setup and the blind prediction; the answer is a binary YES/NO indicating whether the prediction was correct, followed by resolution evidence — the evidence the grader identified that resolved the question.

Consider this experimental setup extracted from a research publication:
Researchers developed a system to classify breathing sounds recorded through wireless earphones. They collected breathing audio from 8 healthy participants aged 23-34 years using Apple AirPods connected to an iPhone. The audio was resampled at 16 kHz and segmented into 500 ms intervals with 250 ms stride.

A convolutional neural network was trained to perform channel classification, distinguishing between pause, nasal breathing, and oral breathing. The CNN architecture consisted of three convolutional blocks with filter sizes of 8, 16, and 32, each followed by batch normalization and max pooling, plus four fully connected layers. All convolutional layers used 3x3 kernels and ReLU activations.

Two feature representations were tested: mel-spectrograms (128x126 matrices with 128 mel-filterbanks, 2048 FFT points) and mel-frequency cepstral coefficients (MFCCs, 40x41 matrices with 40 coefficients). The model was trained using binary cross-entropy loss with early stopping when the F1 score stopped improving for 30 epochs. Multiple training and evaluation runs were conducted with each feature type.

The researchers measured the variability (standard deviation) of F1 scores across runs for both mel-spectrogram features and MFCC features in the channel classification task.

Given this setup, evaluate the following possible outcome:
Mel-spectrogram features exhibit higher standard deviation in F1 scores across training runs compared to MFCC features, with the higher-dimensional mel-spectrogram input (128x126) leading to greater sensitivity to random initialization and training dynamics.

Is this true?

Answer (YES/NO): NO